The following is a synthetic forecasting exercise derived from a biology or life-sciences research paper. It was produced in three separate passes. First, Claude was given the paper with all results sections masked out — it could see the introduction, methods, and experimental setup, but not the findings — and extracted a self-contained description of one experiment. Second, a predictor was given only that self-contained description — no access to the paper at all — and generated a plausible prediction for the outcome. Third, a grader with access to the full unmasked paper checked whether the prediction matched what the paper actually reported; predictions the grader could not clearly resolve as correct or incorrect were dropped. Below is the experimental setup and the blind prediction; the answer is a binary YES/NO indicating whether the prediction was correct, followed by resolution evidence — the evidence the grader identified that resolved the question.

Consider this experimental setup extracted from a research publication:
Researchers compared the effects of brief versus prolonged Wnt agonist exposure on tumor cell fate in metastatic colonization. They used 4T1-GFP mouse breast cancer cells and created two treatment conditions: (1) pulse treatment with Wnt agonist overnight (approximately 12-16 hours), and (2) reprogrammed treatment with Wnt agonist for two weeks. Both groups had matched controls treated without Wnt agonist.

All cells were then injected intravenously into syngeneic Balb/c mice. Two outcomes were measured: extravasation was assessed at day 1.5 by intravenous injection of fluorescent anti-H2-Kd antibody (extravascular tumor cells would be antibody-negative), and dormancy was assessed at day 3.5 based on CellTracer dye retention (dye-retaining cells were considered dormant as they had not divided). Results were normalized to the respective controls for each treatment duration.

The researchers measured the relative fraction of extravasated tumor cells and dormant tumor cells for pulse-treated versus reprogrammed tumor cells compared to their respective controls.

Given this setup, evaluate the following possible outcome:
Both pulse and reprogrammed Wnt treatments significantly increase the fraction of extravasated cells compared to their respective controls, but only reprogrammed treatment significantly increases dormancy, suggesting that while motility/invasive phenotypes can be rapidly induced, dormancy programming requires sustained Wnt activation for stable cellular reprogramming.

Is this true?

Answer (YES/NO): NO